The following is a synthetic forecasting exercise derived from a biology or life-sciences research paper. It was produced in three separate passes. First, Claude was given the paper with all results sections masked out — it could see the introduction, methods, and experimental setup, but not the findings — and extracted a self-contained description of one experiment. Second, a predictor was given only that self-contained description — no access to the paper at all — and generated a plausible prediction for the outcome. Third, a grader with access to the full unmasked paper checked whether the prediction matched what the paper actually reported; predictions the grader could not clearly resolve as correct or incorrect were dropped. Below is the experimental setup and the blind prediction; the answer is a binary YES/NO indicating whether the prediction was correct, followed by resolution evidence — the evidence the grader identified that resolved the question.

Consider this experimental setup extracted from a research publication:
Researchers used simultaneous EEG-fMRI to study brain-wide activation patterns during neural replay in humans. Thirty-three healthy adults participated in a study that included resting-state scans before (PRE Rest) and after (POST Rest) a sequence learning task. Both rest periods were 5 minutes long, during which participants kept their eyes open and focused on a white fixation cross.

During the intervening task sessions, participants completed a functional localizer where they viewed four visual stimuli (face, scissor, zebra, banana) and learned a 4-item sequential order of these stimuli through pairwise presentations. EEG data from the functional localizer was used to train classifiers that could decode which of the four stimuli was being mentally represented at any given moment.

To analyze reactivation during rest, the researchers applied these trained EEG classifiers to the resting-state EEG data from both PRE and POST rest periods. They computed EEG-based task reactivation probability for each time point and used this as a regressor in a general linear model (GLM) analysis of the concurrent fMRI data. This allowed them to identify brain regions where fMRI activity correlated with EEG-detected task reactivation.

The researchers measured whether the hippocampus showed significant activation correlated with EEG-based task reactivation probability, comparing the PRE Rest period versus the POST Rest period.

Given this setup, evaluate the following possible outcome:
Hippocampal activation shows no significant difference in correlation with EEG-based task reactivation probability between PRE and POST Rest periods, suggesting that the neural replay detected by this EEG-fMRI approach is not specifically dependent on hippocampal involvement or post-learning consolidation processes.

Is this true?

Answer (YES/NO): NO